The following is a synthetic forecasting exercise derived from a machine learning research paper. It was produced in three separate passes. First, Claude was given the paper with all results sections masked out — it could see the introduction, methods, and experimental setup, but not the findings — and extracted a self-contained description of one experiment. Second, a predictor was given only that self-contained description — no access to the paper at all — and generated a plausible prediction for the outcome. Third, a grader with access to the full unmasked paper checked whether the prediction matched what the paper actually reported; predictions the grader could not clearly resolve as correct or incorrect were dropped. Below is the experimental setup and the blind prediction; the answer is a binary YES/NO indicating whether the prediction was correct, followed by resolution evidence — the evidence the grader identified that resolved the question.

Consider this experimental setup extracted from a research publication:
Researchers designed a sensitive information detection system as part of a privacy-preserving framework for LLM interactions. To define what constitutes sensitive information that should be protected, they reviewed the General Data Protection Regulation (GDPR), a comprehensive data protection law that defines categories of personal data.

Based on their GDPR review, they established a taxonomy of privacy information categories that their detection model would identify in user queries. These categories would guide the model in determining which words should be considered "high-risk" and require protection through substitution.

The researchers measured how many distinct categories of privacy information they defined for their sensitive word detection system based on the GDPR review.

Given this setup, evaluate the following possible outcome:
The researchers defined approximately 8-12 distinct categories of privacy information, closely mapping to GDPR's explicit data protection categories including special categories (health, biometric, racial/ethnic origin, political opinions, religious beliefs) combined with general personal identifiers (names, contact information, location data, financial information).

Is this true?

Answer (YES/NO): NO